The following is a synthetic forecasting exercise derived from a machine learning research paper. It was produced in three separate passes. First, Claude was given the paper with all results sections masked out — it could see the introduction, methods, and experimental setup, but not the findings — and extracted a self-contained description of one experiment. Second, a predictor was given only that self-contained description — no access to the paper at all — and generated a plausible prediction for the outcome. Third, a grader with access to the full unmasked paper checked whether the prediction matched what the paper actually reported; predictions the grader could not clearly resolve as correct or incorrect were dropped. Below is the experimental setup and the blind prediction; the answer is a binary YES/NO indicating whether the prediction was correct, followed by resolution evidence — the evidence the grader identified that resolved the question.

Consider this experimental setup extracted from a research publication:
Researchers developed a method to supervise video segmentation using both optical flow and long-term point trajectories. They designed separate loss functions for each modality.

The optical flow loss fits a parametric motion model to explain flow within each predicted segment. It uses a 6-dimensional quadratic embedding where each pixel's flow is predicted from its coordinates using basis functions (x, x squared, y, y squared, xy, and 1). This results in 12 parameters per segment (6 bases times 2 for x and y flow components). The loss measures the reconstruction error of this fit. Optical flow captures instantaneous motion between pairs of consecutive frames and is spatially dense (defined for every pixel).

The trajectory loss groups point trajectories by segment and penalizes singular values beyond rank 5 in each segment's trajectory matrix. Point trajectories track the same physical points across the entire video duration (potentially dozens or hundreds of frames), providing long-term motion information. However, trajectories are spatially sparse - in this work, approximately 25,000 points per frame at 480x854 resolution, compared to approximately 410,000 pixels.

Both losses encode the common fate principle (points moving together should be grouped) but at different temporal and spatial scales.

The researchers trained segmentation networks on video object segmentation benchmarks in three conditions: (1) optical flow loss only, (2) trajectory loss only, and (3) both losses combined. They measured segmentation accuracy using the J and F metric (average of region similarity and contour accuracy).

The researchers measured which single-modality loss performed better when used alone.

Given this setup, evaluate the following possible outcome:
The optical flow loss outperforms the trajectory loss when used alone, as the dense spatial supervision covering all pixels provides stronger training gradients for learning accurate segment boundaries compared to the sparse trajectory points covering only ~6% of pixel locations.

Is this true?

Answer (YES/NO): YES